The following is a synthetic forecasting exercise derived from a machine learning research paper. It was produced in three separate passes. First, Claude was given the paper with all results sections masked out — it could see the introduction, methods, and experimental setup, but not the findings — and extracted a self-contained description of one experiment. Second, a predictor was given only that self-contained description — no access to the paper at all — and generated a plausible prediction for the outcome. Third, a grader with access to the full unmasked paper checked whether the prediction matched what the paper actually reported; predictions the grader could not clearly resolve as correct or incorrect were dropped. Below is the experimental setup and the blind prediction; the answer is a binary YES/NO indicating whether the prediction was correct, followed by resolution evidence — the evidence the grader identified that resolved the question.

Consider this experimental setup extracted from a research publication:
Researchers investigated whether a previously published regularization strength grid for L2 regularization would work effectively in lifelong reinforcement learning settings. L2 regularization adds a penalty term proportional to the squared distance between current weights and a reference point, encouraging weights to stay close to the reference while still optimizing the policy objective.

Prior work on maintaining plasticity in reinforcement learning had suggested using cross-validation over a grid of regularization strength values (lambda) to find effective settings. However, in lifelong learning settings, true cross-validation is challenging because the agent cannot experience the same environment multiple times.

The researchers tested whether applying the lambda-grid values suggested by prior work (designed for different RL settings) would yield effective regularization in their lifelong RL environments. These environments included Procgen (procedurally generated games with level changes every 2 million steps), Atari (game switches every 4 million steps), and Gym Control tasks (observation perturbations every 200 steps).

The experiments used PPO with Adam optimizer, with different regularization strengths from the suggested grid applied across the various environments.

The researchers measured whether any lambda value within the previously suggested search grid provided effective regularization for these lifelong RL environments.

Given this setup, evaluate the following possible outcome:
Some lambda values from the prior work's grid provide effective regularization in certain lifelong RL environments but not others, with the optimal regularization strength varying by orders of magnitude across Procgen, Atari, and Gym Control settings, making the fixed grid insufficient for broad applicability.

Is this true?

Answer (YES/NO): NO